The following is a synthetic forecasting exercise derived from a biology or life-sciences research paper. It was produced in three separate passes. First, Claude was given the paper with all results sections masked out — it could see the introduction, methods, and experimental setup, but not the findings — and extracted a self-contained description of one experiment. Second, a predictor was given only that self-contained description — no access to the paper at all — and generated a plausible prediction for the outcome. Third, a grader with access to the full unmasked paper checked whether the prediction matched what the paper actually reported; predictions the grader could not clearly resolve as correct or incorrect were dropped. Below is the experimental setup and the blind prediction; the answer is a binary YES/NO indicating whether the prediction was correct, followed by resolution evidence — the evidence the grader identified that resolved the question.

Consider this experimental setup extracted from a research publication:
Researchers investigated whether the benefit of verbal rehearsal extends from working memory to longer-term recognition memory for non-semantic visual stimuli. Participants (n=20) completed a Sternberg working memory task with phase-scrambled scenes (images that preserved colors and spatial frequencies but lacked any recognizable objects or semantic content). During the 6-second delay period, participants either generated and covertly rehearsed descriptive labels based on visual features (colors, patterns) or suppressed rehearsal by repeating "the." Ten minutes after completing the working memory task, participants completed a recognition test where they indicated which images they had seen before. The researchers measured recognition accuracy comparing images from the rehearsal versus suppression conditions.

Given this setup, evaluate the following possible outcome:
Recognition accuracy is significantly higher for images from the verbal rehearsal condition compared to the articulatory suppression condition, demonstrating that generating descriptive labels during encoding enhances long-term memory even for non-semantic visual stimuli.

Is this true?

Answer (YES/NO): YES